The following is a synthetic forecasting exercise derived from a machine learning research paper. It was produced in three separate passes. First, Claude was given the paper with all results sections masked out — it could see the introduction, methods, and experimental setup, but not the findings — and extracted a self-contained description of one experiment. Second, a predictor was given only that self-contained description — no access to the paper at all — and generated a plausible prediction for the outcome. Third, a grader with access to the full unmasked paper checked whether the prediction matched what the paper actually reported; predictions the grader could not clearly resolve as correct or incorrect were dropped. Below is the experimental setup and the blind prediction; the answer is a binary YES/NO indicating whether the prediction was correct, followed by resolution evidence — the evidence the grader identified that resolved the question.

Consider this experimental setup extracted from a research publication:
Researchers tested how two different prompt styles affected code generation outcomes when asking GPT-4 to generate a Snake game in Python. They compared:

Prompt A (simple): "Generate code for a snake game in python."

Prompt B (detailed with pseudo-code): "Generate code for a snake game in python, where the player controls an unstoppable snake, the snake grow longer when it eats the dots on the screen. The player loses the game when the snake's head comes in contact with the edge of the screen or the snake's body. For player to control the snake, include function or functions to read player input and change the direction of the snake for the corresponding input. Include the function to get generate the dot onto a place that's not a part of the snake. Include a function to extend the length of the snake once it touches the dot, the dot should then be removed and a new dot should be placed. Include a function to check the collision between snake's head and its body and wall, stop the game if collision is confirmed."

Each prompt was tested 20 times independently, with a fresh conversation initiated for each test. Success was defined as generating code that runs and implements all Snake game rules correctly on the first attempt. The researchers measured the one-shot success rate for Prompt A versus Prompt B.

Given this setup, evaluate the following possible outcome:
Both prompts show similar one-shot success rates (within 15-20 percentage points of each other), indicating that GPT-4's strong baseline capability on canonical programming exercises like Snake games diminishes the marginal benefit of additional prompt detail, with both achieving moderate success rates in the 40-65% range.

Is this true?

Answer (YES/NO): NO